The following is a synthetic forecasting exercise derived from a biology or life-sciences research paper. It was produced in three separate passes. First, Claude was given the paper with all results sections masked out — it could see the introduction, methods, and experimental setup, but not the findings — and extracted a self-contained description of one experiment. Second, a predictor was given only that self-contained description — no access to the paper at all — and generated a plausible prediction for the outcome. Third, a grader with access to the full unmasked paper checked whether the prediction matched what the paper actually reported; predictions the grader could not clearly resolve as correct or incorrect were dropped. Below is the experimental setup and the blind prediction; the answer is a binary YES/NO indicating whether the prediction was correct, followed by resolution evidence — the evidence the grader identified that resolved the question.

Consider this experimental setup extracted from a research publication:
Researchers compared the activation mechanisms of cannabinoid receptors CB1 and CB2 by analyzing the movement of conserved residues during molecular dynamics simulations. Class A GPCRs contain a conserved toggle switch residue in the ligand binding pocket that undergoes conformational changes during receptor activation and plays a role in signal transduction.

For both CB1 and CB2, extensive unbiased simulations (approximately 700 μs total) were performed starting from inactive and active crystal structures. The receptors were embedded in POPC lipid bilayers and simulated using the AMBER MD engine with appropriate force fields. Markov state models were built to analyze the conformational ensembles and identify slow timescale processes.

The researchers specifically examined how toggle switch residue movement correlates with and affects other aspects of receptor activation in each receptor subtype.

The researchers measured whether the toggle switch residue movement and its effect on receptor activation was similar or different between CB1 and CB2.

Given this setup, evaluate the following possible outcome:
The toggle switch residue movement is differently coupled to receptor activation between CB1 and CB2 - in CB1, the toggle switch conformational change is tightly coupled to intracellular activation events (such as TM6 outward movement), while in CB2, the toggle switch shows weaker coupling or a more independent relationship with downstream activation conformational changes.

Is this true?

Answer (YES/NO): NO